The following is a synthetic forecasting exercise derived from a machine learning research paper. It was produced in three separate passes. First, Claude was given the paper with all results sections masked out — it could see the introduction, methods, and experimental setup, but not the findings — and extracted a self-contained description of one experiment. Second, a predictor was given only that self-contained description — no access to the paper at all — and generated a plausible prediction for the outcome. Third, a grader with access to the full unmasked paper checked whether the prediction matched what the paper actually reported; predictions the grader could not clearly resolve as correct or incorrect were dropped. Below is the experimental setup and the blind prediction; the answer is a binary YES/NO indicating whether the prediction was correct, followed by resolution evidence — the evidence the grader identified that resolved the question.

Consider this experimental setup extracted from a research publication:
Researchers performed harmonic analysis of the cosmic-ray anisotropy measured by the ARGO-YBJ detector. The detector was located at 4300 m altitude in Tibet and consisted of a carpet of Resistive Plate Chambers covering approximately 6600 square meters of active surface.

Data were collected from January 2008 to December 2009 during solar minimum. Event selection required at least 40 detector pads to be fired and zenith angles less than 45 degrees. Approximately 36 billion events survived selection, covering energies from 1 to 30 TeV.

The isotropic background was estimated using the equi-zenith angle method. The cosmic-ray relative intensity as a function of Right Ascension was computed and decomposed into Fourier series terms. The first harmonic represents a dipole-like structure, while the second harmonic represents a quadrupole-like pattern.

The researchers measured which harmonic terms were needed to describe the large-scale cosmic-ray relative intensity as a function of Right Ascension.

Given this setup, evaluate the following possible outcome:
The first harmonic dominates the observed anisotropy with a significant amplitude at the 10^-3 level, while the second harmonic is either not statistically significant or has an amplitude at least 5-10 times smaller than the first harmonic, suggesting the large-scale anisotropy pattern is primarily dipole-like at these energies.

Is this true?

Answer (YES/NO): NO